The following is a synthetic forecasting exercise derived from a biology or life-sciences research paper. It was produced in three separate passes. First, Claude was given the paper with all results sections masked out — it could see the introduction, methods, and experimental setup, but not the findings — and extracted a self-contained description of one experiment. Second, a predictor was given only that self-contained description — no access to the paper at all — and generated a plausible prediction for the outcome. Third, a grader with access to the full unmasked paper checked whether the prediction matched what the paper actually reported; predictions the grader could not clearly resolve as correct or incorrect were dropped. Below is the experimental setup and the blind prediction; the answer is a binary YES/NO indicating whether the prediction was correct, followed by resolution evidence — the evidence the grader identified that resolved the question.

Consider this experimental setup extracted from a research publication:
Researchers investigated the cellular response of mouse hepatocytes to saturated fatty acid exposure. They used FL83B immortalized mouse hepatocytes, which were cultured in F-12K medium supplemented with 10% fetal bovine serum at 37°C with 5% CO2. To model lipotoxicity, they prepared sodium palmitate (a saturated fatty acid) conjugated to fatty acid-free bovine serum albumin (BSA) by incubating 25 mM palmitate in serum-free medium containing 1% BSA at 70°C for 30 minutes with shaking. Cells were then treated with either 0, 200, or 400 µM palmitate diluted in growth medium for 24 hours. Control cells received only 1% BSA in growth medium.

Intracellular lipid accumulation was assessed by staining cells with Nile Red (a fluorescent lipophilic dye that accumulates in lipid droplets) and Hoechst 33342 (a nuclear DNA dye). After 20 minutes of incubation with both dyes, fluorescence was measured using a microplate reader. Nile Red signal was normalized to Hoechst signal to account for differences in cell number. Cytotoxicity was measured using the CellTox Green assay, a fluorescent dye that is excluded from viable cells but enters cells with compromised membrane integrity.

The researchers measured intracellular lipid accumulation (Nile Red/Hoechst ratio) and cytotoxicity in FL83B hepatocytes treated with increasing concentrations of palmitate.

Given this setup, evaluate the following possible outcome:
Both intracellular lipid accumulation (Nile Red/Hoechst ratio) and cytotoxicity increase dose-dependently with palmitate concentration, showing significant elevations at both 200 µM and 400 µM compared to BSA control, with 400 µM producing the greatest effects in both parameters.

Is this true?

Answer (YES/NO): NO